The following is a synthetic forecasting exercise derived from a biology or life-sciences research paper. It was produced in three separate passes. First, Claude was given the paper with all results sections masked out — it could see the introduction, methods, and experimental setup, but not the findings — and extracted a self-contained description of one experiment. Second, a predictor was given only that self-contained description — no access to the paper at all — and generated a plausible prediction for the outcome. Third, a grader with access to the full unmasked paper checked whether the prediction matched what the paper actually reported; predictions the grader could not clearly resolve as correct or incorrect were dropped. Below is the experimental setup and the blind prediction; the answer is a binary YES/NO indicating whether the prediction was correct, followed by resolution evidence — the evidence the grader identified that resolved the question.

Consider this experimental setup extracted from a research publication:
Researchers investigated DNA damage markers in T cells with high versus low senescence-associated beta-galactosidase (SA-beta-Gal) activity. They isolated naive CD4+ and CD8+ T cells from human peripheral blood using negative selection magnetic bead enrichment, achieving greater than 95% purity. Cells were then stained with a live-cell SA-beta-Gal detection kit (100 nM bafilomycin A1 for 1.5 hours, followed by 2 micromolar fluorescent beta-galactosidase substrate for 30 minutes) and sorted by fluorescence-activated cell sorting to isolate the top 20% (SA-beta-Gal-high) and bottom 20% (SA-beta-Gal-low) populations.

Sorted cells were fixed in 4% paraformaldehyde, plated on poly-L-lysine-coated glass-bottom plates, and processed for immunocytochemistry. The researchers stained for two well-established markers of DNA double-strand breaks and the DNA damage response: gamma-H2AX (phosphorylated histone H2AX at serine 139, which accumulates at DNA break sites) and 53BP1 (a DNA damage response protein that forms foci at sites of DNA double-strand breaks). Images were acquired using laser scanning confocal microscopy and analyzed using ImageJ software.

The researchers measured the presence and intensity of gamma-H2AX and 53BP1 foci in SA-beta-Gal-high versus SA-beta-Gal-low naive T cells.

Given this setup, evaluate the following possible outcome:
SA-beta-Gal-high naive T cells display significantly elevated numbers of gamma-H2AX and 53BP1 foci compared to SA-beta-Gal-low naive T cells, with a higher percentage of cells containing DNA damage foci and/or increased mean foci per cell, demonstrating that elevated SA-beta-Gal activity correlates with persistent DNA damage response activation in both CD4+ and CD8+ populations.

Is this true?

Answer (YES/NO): YES